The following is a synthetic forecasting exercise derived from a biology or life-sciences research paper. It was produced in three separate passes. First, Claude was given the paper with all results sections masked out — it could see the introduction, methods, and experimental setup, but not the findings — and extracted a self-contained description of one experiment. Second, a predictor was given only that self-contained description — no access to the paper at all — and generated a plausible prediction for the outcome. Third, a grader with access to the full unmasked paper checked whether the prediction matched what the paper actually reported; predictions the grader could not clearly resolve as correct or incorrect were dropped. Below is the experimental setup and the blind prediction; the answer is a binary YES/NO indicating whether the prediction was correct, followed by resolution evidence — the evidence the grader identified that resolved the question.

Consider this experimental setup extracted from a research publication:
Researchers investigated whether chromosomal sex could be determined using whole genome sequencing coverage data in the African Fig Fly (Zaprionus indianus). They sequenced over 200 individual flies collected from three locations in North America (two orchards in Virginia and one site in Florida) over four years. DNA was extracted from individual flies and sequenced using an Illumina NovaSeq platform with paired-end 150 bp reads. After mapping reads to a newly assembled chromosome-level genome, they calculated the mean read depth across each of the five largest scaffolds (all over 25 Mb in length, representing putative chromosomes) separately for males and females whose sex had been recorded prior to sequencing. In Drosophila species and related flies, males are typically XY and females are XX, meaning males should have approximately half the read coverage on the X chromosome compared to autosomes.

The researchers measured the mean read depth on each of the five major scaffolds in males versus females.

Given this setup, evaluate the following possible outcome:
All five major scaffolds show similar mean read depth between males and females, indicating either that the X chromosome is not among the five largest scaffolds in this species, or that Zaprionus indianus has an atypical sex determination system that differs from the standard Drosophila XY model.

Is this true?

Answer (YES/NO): NO